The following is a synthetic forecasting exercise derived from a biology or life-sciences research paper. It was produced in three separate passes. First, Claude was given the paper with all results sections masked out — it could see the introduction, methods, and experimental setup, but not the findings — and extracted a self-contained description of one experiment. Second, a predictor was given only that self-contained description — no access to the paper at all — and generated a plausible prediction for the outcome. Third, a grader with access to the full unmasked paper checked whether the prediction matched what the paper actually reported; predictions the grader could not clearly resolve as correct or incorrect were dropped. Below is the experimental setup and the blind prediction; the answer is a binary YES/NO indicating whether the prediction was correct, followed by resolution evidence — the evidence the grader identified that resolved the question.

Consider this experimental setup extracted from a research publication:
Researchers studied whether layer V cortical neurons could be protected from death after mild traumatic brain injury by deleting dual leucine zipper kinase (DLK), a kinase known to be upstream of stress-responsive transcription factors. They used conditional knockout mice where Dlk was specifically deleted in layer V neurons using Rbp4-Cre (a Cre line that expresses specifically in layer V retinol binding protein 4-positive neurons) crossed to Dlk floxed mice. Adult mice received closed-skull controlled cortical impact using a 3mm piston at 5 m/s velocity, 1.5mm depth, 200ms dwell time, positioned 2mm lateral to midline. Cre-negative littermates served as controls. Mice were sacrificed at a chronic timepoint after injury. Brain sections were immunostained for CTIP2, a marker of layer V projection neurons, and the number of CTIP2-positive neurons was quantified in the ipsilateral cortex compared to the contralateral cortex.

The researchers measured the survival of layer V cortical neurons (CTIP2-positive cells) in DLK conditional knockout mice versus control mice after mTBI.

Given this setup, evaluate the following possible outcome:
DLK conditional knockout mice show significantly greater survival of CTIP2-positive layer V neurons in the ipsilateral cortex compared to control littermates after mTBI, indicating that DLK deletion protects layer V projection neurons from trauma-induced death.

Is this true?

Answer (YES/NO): NO